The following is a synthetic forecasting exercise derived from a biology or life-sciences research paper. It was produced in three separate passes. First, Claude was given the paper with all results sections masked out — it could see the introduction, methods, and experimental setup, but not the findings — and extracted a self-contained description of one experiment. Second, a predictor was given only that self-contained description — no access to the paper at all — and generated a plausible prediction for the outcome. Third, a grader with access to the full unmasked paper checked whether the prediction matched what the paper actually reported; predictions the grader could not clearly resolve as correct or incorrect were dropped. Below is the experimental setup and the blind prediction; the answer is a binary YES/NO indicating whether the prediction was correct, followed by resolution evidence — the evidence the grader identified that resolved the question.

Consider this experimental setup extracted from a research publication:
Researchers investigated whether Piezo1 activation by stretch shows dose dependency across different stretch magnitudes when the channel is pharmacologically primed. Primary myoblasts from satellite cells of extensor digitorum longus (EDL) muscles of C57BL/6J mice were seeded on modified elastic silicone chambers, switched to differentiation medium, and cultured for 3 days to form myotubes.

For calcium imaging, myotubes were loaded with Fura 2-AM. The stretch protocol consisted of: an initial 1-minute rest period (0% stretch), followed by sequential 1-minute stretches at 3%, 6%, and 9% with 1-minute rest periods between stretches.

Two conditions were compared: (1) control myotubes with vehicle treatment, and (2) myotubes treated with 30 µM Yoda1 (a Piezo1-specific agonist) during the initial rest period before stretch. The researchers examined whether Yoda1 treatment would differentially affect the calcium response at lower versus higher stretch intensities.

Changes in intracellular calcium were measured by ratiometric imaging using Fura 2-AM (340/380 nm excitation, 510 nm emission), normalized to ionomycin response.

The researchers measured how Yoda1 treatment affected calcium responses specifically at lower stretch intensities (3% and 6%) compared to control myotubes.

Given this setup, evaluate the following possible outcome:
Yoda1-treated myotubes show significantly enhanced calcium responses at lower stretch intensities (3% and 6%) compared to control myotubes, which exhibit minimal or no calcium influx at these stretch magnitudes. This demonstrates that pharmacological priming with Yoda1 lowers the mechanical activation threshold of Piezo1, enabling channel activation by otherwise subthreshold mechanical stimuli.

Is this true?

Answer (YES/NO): NO